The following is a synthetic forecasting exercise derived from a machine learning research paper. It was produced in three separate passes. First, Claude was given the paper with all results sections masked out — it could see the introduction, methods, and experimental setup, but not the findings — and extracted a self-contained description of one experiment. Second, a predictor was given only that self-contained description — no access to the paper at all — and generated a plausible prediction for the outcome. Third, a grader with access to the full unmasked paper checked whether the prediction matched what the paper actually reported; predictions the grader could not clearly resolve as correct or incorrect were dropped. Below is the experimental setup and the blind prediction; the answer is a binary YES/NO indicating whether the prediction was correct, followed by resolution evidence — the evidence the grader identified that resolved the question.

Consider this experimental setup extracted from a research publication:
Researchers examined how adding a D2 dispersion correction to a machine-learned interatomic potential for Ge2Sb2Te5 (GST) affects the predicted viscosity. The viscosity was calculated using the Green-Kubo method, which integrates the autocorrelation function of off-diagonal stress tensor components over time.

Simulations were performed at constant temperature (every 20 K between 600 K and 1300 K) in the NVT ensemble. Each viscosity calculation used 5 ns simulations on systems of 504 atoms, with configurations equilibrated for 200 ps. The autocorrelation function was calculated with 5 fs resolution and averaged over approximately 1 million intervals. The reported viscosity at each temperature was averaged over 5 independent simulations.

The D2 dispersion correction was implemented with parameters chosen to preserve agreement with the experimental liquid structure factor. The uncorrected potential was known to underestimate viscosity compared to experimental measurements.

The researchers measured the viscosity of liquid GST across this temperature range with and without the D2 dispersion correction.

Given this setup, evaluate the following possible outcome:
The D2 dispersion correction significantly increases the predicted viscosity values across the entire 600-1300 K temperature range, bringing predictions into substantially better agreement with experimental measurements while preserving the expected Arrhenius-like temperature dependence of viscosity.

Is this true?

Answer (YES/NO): NO